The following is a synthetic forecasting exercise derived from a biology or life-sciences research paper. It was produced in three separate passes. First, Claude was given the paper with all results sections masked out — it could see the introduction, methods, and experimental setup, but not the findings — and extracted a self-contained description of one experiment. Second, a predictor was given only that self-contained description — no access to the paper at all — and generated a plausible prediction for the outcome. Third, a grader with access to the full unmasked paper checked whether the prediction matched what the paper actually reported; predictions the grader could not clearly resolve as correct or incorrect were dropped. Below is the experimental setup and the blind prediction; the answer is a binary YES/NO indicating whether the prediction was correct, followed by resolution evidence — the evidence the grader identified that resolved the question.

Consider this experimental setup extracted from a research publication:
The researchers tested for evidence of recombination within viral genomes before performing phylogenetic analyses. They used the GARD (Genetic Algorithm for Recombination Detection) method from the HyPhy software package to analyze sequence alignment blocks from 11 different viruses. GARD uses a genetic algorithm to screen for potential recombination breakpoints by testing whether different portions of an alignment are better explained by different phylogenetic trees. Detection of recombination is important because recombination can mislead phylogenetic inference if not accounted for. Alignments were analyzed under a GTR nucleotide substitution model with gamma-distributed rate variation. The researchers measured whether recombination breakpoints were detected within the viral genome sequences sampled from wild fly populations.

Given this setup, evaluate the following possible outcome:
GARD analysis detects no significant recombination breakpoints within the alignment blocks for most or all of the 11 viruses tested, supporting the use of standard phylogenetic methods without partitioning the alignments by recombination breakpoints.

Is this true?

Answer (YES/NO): NO